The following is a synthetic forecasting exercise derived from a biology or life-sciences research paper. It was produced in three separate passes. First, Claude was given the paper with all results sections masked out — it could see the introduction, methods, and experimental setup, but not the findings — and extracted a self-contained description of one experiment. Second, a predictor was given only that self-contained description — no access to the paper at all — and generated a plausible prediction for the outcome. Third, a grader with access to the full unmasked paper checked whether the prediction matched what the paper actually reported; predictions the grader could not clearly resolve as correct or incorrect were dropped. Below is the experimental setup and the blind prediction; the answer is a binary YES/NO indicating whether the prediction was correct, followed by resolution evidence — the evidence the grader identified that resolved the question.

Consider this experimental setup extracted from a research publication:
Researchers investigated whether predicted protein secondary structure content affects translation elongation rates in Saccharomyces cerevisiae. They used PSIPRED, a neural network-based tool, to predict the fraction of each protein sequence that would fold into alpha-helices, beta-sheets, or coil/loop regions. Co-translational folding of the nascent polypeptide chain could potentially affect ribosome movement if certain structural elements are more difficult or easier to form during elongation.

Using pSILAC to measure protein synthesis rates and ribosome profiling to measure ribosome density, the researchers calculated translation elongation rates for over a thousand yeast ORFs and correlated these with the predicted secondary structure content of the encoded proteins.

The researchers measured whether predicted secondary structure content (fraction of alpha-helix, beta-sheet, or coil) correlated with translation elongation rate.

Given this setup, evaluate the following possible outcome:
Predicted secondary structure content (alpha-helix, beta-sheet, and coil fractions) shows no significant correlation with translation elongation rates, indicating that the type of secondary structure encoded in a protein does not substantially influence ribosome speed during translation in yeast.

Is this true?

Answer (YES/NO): YES